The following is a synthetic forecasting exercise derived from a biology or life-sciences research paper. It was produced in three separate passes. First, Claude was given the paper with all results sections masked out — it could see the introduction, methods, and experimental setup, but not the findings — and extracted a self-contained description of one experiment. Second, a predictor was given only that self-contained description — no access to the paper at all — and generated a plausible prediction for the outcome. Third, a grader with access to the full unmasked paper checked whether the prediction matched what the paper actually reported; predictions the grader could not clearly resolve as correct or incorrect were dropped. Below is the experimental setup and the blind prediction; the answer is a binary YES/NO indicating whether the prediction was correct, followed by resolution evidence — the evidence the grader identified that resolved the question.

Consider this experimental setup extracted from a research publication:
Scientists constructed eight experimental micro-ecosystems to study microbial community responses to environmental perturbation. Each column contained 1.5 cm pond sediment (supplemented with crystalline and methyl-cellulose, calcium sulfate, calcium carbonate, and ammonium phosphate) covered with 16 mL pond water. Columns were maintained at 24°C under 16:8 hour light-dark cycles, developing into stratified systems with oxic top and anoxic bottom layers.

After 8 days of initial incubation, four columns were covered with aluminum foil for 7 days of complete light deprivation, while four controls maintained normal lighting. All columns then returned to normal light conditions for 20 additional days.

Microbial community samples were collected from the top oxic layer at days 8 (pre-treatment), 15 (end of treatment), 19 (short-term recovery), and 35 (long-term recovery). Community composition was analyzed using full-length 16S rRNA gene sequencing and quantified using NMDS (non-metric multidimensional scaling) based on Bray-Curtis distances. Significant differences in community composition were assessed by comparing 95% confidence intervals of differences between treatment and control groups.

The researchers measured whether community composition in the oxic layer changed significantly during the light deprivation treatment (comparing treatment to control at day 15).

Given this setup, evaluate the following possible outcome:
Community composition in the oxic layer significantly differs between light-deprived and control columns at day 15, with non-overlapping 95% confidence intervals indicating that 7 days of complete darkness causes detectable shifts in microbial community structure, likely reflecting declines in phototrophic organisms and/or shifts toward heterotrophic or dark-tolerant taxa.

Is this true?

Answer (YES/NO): YES